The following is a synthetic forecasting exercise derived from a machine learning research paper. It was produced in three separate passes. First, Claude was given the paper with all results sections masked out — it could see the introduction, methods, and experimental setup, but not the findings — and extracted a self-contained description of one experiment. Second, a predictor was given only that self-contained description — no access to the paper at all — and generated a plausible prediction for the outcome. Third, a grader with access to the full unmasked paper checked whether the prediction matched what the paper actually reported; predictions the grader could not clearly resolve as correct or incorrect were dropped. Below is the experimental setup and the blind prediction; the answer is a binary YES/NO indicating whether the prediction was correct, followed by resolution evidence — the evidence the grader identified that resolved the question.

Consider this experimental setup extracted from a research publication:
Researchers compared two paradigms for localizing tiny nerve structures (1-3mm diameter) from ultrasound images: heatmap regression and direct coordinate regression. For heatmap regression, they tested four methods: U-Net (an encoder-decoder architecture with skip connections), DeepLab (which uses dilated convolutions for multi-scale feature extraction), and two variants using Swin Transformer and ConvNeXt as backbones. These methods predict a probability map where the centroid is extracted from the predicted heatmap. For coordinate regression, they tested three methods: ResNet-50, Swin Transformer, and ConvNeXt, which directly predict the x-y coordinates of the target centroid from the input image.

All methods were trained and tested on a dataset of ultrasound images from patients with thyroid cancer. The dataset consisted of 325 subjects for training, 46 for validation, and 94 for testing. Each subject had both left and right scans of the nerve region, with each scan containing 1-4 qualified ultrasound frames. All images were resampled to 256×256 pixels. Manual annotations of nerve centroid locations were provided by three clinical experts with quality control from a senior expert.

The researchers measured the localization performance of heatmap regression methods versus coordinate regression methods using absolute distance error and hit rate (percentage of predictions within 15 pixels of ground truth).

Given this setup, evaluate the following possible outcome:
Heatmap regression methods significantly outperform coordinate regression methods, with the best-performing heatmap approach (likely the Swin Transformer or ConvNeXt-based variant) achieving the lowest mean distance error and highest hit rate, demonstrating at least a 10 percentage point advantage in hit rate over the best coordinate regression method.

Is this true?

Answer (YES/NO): NO